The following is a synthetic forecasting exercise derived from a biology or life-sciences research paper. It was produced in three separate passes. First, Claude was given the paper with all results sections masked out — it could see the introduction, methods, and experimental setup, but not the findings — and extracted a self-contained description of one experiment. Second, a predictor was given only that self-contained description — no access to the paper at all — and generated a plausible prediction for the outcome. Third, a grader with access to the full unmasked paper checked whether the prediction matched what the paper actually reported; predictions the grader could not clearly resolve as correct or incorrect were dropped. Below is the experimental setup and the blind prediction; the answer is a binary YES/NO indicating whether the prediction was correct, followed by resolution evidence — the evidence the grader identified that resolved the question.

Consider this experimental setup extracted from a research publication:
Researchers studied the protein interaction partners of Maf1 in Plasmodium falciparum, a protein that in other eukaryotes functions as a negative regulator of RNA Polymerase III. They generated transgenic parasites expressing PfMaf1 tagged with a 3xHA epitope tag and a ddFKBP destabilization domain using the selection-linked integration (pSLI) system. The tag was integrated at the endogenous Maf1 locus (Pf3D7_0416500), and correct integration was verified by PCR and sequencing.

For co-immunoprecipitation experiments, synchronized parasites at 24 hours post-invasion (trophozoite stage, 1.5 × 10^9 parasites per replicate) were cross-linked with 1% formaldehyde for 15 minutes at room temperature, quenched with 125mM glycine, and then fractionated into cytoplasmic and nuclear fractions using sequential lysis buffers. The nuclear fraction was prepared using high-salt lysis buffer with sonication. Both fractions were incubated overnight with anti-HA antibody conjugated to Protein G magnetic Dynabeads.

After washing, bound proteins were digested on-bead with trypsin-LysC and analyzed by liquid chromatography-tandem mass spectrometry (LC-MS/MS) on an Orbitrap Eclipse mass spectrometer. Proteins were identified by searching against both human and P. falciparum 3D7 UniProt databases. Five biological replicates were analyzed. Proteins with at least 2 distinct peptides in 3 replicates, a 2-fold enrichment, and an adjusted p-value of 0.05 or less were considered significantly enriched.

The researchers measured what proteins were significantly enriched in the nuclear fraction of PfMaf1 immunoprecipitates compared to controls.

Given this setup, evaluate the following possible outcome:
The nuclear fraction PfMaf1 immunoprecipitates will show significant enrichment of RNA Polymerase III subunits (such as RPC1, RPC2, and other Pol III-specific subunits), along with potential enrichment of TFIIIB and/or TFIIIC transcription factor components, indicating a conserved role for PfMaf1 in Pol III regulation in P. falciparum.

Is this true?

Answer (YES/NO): YES